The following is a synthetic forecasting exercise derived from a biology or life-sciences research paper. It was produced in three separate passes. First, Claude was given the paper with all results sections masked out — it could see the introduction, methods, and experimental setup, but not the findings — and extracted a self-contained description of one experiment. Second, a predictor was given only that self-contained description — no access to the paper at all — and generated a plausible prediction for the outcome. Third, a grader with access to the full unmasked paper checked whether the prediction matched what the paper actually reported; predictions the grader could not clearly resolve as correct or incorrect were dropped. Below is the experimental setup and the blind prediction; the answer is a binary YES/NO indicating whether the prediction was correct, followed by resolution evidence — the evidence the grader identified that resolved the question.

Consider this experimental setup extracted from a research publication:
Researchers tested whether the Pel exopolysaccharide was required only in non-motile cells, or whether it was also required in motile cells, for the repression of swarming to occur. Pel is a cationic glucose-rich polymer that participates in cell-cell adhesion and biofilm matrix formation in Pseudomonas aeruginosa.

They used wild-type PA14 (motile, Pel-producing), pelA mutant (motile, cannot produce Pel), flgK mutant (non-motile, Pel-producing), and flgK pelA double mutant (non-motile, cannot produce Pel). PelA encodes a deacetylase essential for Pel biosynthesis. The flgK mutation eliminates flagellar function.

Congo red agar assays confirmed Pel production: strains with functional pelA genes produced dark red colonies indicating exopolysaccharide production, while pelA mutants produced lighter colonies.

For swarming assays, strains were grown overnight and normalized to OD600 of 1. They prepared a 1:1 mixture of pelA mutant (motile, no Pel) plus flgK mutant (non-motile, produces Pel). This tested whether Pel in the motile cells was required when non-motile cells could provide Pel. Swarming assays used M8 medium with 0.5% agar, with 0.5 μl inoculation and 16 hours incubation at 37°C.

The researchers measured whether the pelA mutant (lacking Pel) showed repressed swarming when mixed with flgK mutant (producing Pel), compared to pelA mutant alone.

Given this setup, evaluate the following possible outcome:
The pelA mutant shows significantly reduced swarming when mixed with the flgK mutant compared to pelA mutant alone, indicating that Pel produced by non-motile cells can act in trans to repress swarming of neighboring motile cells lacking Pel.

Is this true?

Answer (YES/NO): YES